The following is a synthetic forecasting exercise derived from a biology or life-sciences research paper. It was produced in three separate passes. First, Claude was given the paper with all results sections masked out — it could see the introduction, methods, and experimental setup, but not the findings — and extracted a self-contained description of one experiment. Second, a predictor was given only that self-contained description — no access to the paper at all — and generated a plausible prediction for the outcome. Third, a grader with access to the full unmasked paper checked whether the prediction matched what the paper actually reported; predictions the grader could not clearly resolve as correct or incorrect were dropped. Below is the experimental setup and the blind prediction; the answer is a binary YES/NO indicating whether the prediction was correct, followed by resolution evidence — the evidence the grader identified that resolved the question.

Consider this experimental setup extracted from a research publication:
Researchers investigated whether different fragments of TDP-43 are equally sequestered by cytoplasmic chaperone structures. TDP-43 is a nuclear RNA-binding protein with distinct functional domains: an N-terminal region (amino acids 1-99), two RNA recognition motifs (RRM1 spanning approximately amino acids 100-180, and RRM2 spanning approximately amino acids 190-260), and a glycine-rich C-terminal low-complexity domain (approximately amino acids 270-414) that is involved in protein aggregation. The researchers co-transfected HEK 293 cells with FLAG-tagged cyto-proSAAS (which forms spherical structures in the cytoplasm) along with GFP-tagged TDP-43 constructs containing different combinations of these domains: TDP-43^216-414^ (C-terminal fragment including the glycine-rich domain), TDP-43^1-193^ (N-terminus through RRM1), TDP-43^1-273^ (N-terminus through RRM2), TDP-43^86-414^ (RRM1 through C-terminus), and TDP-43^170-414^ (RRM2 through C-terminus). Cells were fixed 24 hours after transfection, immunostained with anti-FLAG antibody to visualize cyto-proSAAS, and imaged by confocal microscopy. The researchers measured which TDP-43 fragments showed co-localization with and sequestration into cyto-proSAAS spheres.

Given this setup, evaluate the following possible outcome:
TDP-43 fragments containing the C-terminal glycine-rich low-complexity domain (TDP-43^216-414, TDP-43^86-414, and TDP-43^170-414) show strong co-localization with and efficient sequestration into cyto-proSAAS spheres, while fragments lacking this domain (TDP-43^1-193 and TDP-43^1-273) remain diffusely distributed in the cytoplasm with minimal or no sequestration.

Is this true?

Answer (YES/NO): NO